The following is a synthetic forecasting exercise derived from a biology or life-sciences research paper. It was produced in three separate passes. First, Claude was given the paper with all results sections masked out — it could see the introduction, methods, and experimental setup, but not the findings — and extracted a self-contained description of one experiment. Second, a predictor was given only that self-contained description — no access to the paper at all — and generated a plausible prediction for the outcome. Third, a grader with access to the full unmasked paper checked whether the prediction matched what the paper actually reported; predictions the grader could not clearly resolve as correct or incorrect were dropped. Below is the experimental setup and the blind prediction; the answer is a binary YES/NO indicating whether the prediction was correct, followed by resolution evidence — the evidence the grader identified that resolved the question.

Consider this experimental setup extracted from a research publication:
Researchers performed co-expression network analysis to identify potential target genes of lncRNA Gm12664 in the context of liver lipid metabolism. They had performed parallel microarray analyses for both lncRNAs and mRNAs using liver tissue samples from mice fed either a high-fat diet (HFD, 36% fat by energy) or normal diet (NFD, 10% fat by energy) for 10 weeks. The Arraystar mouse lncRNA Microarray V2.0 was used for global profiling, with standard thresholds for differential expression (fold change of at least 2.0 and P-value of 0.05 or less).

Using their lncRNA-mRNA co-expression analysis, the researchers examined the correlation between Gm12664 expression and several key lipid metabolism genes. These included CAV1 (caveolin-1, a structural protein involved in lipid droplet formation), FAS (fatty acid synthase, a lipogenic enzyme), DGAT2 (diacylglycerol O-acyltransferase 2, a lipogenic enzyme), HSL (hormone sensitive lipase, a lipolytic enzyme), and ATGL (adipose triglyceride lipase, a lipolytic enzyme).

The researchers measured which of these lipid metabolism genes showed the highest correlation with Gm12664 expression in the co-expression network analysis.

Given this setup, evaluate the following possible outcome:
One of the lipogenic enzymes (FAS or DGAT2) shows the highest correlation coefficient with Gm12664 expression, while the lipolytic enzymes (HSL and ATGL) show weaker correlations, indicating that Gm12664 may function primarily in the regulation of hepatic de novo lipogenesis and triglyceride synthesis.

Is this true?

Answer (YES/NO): NO